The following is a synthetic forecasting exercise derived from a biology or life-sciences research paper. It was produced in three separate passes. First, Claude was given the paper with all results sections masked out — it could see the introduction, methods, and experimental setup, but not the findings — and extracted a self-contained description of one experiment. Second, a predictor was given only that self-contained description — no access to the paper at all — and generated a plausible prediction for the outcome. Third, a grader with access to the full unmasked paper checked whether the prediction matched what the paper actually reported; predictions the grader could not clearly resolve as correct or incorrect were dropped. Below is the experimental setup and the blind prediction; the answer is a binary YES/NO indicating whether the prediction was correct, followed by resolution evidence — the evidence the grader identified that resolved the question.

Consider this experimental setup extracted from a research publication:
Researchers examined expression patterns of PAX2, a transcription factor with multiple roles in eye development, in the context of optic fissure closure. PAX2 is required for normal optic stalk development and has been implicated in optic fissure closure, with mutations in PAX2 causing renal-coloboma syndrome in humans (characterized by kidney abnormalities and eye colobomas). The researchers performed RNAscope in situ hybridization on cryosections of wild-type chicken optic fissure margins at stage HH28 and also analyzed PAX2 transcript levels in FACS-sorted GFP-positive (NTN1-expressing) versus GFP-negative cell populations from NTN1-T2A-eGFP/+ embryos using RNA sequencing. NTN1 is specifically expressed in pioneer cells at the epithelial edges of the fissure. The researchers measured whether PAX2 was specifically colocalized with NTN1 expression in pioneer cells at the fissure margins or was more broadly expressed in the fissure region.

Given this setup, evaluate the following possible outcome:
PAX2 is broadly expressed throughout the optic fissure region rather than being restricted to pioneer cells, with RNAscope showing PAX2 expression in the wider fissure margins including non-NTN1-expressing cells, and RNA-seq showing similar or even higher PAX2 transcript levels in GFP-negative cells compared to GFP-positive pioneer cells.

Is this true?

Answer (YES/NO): NO